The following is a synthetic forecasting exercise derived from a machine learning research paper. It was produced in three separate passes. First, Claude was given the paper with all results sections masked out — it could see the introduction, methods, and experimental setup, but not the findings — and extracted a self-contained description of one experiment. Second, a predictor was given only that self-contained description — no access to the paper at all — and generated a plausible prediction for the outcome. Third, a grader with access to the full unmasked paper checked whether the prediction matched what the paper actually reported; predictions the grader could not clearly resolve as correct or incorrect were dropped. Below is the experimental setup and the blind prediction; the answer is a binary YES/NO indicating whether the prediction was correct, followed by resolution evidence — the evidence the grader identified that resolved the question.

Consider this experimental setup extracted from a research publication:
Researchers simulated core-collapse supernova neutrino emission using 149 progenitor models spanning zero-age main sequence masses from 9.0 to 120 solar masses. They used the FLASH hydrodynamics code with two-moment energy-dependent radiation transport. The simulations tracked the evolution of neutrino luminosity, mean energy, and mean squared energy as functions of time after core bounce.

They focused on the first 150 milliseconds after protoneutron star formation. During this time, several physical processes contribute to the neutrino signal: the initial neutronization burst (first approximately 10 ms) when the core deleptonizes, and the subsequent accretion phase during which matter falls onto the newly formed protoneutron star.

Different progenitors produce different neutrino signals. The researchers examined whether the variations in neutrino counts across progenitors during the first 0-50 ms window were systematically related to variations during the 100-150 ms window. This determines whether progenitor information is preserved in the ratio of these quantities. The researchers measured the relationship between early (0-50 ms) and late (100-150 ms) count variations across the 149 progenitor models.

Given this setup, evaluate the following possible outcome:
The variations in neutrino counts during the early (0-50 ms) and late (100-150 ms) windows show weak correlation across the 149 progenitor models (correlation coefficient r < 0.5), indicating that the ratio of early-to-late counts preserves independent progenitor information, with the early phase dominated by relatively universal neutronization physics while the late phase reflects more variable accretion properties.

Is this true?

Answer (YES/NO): NO